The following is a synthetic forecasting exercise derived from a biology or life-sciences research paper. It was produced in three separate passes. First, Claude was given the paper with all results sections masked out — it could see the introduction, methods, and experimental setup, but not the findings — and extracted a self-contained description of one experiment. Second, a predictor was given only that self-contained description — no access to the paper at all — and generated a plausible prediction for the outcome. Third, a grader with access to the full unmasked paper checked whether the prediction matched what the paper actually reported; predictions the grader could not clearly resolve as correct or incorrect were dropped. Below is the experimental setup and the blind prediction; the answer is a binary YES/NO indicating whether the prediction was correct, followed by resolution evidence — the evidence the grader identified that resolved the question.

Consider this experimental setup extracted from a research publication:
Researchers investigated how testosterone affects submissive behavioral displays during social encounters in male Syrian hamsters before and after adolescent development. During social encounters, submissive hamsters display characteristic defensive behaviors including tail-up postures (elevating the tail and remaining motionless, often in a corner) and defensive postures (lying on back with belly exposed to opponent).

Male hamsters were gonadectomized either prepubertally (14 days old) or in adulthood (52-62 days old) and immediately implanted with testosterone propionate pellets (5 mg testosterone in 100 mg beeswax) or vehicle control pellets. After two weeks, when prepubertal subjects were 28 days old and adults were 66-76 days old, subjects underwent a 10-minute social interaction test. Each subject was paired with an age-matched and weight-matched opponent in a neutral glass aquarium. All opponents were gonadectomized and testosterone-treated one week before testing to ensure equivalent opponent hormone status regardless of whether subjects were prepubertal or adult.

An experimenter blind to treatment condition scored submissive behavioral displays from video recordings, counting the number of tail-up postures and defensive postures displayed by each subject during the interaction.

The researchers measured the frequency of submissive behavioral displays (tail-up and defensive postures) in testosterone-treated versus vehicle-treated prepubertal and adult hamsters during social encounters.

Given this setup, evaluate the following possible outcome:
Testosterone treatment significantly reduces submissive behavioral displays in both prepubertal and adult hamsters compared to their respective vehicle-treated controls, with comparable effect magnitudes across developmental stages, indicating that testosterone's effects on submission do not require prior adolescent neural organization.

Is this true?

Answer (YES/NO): NO